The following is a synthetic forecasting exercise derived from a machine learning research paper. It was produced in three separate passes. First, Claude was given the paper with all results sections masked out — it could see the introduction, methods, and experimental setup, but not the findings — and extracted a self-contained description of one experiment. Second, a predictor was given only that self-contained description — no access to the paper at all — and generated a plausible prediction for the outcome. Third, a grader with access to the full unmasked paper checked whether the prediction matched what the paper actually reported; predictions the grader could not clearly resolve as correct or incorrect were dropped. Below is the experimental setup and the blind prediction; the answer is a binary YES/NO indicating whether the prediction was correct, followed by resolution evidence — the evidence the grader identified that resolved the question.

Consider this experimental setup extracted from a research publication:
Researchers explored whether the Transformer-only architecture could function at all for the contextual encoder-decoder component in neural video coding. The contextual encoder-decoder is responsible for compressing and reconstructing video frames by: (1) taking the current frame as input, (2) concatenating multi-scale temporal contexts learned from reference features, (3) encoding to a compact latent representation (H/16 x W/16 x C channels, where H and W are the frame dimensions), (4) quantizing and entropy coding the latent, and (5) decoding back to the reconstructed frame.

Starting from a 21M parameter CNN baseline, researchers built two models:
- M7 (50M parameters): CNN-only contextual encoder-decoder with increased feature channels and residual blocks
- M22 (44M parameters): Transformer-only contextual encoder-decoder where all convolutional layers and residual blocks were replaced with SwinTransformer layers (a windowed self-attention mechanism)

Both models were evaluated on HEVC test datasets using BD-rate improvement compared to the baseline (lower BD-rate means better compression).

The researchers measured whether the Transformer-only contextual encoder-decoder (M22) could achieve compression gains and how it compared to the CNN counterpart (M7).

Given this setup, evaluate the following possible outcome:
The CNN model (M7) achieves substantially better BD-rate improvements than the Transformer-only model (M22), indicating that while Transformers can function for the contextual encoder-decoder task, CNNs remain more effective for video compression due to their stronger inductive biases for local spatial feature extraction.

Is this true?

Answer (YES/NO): YES